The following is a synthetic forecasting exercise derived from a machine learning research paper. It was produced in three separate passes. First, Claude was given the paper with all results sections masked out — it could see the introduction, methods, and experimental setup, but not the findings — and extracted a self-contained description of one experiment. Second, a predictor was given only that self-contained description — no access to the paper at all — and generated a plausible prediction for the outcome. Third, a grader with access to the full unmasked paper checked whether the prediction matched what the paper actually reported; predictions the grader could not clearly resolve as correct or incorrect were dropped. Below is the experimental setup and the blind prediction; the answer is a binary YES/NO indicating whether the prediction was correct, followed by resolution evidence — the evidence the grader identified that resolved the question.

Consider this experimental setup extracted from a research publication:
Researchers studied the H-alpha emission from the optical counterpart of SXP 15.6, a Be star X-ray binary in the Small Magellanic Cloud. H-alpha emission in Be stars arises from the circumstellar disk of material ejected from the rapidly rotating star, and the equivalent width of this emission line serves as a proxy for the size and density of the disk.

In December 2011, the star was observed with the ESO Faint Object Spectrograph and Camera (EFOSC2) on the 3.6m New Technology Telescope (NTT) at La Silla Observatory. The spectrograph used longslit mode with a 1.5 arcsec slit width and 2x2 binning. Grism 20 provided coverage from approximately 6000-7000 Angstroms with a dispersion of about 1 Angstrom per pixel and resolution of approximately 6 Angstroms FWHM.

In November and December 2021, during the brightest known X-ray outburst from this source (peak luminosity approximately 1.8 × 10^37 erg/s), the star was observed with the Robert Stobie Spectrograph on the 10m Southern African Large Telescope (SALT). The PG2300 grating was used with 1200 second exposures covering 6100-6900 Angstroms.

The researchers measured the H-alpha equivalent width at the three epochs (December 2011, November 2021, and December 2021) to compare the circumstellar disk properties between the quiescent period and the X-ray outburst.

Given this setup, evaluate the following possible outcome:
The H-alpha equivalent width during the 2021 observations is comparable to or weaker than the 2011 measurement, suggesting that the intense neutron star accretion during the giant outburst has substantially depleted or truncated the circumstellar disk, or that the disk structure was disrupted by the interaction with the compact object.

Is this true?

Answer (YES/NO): NO